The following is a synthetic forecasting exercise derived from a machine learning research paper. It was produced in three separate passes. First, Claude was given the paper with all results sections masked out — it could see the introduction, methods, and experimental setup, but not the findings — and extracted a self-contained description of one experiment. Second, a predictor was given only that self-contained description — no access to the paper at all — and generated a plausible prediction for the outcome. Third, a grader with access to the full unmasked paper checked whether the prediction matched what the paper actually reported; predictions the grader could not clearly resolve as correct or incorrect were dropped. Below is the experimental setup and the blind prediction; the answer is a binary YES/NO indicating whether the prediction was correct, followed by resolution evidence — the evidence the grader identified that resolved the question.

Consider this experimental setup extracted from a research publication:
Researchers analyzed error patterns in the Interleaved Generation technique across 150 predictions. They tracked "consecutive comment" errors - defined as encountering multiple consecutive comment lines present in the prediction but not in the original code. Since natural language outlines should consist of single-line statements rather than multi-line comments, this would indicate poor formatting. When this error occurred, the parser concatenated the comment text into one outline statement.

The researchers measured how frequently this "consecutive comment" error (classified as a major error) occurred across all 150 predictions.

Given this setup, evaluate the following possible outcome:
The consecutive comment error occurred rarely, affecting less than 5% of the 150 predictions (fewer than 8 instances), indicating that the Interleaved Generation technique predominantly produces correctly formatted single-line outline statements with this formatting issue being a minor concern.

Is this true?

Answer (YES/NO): NO